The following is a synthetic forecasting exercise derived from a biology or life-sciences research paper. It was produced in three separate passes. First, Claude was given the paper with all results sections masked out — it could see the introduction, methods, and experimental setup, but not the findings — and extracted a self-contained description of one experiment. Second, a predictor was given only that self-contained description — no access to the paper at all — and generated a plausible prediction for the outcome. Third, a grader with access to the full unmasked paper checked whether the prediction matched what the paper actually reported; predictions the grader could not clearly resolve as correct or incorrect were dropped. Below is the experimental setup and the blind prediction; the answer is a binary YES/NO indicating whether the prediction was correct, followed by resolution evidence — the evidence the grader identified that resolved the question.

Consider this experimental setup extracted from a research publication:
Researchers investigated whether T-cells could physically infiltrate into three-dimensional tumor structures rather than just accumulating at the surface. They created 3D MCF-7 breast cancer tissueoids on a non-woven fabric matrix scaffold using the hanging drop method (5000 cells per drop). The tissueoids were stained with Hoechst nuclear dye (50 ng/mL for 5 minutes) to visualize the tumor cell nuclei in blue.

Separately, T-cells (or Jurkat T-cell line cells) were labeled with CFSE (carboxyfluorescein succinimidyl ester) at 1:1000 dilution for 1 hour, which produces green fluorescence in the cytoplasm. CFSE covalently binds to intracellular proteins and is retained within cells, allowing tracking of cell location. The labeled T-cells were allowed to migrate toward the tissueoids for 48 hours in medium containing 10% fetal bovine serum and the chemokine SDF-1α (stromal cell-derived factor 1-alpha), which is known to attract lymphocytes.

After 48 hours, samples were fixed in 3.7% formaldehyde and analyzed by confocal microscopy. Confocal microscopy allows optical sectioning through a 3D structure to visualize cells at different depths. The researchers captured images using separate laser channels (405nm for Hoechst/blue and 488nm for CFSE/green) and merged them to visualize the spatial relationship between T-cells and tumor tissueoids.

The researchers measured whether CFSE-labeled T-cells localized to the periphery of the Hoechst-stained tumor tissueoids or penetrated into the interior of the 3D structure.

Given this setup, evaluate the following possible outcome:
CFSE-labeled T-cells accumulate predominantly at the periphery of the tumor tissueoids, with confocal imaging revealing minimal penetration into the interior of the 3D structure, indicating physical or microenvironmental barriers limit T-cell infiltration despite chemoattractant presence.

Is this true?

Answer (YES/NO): NO